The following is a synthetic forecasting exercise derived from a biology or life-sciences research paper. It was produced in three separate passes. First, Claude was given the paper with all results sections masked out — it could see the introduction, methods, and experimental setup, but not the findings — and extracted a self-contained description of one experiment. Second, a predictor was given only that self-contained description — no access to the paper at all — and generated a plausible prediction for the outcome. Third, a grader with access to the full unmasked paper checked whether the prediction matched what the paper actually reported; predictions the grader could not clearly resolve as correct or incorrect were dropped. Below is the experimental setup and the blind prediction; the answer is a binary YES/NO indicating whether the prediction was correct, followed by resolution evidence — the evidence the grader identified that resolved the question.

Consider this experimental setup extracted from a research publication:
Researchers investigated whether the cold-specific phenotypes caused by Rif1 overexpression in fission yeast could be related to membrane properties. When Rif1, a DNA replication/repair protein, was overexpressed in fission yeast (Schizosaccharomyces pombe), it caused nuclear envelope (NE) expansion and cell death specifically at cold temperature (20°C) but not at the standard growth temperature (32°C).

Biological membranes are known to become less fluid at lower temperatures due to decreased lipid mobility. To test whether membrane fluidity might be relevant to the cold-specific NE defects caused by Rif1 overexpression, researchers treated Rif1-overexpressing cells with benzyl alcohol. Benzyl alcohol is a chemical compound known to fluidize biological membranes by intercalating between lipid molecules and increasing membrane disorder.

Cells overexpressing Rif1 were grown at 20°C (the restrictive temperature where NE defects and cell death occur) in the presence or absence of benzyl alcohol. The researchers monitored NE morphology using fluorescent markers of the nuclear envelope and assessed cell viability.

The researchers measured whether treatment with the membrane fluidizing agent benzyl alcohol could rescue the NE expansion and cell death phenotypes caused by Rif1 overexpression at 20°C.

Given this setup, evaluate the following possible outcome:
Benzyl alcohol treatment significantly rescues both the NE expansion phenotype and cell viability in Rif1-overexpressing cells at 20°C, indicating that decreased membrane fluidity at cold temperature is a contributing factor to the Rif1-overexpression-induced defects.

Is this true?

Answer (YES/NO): NO